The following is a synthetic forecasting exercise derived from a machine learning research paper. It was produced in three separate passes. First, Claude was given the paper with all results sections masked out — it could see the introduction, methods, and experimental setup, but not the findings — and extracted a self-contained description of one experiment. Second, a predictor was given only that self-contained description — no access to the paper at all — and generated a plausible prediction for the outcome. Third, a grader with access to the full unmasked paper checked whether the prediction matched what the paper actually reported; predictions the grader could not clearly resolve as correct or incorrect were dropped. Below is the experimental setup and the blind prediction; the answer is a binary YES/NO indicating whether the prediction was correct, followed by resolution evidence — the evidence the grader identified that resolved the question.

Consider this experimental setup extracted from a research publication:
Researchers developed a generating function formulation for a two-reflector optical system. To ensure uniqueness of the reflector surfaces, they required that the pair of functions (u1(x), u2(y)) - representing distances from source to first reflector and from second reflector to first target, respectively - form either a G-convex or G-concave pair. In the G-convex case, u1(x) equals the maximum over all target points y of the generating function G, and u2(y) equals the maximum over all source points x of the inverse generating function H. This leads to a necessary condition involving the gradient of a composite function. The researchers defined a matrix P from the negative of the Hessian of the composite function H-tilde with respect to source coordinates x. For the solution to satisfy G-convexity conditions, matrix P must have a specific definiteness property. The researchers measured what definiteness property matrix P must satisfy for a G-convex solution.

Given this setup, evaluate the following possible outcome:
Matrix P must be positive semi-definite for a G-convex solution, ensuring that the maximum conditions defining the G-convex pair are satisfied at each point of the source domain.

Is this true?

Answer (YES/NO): NO